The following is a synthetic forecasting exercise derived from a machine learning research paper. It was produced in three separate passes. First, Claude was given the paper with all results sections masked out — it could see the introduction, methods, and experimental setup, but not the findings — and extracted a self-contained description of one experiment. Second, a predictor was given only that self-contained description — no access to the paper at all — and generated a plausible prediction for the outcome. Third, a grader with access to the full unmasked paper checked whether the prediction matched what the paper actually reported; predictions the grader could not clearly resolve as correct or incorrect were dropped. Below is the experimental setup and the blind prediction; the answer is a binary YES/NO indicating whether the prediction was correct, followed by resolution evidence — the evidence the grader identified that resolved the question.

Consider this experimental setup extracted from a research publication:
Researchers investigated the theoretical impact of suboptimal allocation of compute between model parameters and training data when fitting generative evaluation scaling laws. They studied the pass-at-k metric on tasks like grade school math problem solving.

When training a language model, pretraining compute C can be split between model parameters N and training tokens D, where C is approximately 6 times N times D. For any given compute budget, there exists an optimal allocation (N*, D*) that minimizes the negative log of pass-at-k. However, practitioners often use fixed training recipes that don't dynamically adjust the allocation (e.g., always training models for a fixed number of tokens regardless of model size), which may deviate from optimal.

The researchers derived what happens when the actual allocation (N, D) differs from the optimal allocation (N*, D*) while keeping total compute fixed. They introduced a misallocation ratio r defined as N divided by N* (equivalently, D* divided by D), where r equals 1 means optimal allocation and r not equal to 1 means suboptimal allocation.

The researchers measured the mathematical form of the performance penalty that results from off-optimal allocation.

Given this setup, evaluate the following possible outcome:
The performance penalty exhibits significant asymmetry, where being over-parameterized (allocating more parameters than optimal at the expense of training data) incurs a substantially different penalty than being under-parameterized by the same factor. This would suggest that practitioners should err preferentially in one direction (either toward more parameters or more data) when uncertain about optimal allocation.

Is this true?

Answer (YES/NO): YES